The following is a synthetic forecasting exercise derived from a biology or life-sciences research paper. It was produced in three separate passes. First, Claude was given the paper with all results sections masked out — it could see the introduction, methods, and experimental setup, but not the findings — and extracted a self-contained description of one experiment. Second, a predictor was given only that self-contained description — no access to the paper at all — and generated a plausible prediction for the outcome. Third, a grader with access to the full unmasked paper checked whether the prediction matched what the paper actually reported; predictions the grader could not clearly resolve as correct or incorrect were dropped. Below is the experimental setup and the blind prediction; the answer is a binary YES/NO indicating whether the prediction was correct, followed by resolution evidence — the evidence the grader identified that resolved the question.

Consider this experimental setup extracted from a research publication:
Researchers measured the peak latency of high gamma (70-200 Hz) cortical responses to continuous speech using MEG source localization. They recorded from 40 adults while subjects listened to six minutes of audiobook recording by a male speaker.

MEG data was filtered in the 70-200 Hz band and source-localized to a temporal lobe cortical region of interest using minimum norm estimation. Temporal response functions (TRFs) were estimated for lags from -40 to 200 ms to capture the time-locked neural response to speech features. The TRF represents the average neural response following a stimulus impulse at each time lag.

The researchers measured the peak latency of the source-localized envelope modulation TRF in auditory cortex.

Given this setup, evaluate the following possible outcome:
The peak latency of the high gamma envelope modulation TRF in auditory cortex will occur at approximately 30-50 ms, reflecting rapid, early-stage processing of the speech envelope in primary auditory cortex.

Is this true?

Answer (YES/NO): YES